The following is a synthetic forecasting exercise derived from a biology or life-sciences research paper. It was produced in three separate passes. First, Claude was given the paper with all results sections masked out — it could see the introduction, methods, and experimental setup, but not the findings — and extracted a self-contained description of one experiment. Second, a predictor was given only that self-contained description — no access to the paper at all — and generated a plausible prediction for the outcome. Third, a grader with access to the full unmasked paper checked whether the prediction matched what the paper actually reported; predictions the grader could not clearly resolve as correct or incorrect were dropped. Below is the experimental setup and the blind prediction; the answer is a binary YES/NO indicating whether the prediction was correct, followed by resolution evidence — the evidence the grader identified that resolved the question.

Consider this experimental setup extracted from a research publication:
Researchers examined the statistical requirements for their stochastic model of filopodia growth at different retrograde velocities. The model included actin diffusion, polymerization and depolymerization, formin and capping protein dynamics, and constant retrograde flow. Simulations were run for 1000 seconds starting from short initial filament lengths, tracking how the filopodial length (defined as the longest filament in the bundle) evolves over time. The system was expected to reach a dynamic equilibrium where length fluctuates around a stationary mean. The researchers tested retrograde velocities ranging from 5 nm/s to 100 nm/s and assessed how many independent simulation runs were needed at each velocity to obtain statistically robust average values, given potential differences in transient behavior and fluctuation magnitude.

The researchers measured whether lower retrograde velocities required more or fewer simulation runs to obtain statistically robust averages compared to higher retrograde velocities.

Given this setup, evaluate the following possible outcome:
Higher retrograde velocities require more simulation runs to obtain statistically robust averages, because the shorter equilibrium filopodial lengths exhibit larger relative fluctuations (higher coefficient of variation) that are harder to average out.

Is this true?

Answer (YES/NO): NO